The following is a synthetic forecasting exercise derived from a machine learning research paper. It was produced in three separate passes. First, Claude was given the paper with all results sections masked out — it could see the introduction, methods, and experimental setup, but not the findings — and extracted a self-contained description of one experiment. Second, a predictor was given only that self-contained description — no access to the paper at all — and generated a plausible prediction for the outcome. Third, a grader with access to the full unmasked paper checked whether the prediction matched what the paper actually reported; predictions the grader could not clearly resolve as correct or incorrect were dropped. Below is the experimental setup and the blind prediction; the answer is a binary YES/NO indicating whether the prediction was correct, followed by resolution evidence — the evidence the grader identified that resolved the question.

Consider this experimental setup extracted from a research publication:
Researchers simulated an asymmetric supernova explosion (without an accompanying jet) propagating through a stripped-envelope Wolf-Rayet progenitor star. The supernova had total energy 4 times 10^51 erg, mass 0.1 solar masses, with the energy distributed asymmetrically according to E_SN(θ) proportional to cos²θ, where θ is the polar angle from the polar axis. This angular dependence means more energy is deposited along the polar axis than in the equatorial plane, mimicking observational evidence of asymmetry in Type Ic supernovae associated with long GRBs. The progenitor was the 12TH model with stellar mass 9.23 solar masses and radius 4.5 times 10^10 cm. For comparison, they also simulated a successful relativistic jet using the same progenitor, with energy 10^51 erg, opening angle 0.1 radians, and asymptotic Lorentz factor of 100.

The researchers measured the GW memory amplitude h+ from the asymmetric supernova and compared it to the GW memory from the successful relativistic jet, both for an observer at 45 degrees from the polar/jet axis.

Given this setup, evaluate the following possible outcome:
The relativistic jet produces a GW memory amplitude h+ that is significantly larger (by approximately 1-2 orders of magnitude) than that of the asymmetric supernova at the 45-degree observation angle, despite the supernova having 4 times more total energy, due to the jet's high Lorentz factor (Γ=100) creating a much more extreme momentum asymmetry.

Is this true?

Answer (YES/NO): NO